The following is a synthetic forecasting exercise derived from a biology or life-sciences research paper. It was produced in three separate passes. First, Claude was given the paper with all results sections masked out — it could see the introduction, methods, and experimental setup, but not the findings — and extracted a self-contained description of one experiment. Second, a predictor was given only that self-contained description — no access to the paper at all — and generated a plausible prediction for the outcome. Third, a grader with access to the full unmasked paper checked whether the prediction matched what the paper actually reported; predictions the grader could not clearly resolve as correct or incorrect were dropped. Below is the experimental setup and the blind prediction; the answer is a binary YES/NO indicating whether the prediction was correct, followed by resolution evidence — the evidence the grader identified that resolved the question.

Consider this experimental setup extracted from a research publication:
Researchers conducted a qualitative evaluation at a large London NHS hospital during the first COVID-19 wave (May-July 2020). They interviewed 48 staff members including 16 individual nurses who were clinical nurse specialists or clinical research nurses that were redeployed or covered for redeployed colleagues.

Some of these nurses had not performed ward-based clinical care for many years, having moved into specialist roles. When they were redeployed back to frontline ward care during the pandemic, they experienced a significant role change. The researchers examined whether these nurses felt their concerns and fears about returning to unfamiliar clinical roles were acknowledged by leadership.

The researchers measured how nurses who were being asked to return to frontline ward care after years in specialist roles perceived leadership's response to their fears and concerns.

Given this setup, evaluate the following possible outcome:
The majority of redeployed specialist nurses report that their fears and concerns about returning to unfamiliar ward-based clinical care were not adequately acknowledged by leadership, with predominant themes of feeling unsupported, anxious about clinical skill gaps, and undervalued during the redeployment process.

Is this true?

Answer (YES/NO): YES